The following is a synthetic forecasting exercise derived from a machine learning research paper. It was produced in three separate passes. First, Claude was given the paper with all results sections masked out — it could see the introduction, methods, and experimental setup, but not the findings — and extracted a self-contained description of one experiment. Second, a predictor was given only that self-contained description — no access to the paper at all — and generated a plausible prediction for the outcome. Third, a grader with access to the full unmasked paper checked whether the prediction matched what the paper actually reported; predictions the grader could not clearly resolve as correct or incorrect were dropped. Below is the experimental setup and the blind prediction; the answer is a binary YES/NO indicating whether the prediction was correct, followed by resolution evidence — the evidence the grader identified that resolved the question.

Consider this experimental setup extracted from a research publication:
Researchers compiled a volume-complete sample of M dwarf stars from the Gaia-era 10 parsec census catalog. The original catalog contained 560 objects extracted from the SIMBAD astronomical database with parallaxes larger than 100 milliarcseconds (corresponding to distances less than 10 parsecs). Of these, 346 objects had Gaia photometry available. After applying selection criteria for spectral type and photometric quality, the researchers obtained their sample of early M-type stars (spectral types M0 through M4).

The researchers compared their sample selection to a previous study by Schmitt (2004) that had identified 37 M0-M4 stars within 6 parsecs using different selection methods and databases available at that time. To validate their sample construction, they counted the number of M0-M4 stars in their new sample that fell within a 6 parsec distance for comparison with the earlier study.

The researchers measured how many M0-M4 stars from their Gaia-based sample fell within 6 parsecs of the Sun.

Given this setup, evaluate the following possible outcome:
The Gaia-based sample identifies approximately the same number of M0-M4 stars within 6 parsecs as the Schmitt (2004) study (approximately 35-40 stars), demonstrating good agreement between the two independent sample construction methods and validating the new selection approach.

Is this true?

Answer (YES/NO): NO